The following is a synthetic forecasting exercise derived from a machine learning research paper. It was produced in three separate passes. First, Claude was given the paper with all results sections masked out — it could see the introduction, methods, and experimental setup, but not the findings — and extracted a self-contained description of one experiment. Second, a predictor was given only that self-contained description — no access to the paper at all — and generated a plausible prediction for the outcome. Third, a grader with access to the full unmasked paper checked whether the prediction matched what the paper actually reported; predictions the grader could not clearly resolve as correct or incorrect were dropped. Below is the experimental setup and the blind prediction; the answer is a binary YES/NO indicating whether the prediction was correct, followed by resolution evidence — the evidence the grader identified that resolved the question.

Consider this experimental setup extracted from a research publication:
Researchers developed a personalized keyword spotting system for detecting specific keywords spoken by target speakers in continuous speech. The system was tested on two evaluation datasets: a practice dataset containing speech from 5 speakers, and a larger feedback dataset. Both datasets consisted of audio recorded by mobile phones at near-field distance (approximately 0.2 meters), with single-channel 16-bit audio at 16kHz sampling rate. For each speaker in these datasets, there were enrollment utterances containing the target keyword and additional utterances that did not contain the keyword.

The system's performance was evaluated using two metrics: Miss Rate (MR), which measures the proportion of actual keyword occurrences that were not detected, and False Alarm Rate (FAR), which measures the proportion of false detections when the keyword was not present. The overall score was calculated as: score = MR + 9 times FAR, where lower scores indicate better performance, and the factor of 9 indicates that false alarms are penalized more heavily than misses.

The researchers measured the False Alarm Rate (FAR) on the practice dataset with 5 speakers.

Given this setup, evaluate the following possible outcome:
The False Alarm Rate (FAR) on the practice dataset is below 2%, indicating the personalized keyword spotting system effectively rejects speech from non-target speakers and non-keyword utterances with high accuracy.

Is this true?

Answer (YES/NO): YES